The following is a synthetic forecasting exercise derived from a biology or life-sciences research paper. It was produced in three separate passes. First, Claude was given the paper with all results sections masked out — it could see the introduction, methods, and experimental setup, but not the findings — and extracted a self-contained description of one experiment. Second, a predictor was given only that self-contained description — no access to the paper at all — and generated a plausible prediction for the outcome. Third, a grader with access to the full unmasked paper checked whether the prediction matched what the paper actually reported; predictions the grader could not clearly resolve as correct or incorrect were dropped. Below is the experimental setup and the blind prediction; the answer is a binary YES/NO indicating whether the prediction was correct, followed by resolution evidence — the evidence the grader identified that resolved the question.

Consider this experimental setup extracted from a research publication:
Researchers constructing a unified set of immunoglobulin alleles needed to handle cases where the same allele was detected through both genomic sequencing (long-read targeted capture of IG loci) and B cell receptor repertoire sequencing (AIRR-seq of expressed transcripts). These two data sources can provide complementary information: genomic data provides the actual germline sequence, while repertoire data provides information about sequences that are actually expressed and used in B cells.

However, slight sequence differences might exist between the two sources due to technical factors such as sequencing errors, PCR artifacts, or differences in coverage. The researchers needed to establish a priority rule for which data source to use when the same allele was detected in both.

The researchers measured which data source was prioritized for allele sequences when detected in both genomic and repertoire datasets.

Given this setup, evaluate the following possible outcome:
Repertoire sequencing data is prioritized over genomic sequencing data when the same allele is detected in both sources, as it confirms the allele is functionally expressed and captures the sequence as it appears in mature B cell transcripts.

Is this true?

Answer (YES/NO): NO